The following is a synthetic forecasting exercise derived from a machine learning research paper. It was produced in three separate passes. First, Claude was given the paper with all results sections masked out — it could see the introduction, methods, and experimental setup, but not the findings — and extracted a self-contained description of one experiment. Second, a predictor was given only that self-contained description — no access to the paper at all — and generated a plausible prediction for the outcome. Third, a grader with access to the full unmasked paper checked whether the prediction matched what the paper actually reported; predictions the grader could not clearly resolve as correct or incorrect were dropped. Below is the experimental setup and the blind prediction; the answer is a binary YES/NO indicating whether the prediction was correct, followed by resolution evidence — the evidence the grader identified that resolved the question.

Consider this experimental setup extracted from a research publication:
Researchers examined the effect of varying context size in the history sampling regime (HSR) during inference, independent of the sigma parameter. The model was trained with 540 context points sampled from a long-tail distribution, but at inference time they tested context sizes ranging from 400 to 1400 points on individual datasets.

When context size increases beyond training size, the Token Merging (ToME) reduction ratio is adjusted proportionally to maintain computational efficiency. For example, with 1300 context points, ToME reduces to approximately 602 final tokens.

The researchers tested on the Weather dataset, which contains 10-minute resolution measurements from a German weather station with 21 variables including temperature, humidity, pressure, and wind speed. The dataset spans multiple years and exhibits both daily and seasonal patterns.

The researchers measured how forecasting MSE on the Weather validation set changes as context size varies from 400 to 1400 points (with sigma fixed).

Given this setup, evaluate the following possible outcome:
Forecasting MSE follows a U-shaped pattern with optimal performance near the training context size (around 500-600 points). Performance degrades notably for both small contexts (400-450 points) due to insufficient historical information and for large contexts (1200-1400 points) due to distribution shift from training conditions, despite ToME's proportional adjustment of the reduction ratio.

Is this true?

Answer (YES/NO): NO